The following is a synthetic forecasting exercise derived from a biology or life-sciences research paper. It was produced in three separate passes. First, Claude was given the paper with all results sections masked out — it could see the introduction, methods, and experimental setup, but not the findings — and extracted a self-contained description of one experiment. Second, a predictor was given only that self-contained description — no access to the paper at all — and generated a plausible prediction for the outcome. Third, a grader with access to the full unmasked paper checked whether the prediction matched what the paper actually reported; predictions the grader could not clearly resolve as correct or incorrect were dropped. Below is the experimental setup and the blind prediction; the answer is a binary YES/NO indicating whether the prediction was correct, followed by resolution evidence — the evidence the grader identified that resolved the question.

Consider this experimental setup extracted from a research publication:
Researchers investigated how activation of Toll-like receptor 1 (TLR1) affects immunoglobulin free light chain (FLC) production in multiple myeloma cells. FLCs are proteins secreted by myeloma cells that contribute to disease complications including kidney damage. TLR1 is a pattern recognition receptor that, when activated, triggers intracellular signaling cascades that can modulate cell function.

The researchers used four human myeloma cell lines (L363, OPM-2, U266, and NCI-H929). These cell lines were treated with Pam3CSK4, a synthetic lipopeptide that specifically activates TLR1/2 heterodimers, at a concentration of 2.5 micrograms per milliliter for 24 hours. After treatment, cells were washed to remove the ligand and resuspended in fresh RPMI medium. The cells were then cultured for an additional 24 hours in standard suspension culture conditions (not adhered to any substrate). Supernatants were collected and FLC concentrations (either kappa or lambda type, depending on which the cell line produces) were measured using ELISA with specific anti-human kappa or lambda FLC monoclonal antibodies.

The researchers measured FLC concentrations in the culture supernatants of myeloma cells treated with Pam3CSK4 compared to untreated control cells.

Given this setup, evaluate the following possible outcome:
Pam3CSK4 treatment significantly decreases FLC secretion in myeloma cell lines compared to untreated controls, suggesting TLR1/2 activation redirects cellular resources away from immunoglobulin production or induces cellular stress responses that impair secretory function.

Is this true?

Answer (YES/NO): YES